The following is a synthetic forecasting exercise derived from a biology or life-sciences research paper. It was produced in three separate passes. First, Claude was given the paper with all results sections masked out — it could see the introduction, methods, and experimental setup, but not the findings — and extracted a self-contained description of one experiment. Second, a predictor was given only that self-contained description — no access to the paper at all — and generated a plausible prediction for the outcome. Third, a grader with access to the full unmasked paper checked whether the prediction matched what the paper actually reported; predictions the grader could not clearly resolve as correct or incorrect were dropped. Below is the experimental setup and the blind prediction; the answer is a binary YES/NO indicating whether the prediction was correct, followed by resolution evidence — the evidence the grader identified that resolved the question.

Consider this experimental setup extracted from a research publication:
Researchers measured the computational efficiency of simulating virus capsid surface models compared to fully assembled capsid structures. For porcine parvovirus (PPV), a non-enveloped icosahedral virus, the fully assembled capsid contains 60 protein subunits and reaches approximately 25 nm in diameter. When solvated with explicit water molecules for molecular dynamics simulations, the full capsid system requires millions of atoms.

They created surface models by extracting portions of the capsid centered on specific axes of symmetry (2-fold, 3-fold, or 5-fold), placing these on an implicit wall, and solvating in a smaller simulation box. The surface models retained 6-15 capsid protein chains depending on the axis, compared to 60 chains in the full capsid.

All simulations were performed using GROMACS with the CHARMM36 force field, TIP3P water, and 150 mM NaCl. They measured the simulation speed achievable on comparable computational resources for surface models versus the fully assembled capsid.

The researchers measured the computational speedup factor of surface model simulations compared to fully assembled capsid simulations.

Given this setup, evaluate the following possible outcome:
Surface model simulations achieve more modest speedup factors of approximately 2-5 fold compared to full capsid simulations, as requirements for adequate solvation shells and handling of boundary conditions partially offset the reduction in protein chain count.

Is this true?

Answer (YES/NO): NO